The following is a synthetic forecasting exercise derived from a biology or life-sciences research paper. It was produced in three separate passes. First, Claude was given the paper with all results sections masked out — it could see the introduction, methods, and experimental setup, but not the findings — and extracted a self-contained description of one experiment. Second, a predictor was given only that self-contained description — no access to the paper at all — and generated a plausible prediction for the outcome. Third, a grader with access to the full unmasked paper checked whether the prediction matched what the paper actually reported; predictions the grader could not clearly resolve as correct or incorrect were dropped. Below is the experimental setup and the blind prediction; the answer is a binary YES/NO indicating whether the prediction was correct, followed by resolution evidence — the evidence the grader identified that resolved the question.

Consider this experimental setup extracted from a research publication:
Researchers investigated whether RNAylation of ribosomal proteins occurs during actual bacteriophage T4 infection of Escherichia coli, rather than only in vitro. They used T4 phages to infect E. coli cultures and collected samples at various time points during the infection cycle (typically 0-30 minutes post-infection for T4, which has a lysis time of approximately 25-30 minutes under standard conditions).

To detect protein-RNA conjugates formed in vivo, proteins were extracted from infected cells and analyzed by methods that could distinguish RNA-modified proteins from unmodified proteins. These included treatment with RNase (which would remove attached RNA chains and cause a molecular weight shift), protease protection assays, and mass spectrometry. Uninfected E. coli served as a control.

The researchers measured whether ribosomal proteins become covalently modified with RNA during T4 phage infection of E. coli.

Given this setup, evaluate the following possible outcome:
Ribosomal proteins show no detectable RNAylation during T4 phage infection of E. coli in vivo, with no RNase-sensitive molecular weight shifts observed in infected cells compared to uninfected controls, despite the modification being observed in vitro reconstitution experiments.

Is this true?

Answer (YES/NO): NO